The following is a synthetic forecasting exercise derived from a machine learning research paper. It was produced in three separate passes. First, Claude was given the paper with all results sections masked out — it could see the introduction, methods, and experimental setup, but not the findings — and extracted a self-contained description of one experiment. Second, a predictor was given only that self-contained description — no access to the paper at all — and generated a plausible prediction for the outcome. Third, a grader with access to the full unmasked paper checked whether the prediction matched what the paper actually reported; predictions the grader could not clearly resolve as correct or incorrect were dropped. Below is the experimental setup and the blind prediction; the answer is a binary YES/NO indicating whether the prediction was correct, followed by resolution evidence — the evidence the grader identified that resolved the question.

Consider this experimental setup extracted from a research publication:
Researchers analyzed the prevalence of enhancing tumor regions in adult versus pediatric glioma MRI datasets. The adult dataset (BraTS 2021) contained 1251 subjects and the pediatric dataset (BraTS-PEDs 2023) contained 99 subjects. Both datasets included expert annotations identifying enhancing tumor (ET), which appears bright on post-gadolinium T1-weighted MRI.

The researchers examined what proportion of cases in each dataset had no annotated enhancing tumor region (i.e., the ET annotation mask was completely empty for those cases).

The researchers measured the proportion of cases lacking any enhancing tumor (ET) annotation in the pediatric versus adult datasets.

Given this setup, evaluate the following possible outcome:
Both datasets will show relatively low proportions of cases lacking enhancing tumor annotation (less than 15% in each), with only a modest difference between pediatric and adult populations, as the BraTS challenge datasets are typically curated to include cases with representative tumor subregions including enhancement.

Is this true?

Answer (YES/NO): NO